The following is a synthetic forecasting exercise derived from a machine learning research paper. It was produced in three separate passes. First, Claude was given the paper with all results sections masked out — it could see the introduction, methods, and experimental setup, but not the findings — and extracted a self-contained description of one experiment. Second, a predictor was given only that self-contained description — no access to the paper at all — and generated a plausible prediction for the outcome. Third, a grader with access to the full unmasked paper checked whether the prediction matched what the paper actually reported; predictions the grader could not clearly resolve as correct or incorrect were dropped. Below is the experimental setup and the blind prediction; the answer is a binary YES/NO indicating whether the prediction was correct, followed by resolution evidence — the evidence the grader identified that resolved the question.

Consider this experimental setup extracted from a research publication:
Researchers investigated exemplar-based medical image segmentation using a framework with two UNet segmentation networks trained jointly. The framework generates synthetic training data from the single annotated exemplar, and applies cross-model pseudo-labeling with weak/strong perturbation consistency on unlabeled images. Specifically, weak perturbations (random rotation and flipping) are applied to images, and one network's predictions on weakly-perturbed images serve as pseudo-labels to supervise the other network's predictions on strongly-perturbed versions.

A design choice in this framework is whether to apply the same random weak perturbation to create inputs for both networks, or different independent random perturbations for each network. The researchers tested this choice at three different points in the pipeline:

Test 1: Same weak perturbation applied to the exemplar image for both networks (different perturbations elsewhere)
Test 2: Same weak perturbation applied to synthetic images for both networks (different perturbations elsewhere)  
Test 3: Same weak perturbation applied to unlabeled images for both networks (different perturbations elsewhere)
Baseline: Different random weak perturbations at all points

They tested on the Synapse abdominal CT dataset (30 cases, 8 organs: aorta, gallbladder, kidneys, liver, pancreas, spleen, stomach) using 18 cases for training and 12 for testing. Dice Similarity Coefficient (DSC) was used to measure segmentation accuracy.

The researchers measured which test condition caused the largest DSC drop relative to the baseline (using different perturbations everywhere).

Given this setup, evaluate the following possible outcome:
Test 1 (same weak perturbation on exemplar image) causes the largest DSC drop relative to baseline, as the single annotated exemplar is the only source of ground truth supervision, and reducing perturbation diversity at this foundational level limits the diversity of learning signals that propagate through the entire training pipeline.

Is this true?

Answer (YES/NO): NO